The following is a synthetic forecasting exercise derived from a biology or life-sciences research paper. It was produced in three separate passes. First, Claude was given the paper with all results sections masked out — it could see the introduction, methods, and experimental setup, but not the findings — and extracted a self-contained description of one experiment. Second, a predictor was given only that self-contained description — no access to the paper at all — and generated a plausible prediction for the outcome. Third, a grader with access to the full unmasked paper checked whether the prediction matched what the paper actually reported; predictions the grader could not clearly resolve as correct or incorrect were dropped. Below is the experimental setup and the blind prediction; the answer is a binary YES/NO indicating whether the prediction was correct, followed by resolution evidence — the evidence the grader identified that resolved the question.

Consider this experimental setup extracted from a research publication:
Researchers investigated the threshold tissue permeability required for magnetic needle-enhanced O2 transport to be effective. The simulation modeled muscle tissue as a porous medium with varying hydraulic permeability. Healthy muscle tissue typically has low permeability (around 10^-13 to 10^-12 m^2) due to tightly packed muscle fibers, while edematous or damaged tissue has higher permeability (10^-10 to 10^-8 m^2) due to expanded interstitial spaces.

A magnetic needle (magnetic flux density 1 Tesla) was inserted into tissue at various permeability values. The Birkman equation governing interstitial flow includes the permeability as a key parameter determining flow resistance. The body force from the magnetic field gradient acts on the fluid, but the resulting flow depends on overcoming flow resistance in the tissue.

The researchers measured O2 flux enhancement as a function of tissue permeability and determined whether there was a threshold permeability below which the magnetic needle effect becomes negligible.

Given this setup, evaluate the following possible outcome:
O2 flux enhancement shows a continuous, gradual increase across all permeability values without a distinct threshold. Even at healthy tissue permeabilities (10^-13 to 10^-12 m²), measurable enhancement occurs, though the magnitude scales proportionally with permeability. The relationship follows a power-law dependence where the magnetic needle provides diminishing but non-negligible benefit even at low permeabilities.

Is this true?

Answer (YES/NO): NO